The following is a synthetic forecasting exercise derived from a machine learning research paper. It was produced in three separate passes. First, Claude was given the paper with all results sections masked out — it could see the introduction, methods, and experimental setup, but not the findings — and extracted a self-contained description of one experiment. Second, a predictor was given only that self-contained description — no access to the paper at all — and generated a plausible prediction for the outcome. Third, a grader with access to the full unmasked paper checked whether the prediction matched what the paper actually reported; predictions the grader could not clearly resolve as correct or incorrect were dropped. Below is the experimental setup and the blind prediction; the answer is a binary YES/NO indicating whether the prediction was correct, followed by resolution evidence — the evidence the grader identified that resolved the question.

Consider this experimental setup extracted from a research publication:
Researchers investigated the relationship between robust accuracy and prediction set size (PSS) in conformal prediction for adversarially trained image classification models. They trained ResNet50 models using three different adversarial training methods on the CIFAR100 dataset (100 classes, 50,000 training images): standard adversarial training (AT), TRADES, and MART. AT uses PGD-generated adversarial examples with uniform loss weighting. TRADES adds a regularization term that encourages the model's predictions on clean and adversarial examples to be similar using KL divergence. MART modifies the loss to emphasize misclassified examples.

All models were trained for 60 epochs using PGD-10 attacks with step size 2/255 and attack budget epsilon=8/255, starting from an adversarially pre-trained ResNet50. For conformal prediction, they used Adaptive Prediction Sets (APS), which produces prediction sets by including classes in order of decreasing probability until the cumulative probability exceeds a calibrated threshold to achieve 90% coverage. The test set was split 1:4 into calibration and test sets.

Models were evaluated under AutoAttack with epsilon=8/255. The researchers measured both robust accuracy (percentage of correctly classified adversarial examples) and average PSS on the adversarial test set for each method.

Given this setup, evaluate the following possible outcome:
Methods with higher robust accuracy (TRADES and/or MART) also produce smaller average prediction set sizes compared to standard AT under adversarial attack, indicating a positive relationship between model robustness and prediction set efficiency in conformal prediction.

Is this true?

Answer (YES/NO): NO